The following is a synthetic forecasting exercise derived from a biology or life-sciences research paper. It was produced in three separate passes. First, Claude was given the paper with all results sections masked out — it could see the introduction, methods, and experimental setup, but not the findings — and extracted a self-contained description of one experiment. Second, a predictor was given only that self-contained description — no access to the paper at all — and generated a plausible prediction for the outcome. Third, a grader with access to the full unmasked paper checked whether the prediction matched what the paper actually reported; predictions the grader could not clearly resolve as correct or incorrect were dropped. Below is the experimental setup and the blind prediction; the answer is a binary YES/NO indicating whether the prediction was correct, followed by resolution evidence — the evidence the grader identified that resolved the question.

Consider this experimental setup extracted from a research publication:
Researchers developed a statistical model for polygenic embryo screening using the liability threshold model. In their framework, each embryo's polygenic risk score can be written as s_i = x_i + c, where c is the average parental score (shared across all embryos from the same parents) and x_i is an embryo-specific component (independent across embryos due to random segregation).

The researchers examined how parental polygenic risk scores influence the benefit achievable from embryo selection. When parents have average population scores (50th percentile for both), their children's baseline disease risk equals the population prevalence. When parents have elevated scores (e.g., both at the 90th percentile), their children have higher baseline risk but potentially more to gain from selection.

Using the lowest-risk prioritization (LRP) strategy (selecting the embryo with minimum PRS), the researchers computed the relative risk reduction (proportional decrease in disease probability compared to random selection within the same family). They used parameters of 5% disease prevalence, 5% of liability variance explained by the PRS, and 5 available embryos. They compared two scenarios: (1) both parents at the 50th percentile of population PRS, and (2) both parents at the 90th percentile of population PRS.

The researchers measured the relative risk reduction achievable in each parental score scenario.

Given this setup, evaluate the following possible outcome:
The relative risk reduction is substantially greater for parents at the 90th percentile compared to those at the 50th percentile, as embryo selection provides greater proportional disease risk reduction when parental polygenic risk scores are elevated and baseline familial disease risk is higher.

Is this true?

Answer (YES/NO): NO